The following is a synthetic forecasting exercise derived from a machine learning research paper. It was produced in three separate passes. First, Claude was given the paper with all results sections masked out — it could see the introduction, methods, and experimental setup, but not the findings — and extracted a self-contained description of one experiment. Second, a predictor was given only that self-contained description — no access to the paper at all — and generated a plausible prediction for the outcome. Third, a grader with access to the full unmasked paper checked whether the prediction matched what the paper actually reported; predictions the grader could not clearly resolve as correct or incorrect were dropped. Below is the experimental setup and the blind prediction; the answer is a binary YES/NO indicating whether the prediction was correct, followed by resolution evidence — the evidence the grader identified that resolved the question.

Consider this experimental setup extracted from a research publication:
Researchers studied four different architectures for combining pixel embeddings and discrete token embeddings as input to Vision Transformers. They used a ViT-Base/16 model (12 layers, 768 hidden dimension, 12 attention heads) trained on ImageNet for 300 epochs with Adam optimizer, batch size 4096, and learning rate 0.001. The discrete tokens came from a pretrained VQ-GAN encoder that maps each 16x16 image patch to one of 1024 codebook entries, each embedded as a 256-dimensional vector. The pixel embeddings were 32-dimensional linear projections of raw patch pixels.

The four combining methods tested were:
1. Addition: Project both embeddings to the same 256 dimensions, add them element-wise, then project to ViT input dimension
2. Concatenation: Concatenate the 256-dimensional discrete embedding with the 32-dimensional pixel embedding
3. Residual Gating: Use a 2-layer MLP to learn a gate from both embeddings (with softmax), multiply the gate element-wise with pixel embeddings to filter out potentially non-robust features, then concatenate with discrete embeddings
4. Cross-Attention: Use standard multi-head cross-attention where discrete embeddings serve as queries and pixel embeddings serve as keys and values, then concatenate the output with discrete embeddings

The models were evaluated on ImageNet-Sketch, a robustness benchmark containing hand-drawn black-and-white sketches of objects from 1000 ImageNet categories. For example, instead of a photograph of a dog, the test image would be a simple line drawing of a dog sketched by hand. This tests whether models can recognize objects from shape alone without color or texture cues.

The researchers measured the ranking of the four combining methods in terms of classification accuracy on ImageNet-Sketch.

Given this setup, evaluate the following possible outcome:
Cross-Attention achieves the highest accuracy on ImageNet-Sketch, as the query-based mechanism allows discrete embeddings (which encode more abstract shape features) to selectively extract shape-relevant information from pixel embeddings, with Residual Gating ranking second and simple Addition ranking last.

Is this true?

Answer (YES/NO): NO